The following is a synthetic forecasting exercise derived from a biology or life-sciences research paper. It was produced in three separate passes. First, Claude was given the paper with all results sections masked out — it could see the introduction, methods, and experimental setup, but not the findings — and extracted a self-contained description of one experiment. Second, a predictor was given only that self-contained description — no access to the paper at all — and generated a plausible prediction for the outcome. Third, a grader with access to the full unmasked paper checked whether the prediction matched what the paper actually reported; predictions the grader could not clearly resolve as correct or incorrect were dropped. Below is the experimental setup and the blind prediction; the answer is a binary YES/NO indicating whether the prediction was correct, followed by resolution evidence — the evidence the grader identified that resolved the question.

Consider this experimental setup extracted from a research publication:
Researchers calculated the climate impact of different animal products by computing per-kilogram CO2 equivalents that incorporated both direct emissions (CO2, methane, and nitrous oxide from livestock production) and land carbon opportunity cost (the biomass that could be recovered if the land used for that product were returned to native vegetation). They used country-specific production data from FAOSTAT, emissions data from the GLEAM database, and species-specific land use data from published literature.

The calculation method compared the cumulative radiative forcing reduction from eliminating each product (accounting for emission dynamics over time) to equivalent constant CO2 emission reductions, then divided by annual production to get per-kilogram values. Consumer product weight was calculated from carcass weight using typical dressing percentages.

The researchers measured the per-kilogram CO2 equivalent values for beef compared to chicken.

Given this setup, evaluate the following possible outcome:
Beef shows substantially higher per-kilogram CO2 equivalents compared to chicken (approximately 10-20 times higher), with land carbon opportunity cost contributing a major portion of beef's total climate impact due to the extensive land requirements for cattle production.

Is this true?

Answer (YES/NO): NO